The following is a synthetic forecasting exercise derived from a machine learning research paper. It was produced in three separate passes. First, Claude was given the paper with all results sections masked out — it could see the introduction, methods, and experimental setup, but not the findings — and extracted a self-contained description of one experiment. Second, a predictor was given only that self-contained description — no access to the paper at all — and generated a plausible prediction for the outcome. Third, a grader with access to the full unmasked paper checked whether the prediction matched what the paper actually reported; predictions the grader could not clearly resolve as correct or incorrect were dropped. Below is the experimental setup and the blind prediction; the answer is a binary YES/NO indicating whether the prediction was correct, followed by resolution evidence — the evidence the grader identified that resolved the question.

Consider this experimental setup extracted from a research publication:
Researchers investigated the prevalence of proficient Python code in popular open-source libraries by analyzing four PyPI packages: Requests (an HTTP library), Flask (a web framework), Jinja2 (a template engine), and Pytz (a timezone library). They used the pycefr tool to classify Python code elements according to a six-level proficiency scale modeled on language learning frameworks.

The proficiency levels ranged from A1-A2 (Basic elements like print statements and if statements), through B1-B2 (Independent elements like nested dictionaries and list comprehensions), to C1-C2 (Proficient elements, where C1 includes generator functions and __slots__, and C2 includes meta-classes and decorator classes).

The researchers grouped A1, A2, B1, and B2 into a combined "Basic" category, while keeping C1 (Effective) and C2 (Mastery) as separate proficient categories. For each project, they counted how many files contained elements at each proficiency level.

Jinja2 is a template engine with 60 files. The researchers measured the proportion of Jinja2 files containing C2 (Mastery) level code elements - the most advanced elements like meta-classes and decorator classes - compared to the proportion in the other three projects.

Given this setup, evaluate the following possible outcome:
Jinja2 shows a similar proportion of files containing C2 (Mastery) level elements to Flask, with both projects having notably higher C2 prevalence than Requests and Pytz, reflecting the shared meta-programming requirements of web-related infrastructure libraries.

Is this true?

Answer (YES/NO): NO